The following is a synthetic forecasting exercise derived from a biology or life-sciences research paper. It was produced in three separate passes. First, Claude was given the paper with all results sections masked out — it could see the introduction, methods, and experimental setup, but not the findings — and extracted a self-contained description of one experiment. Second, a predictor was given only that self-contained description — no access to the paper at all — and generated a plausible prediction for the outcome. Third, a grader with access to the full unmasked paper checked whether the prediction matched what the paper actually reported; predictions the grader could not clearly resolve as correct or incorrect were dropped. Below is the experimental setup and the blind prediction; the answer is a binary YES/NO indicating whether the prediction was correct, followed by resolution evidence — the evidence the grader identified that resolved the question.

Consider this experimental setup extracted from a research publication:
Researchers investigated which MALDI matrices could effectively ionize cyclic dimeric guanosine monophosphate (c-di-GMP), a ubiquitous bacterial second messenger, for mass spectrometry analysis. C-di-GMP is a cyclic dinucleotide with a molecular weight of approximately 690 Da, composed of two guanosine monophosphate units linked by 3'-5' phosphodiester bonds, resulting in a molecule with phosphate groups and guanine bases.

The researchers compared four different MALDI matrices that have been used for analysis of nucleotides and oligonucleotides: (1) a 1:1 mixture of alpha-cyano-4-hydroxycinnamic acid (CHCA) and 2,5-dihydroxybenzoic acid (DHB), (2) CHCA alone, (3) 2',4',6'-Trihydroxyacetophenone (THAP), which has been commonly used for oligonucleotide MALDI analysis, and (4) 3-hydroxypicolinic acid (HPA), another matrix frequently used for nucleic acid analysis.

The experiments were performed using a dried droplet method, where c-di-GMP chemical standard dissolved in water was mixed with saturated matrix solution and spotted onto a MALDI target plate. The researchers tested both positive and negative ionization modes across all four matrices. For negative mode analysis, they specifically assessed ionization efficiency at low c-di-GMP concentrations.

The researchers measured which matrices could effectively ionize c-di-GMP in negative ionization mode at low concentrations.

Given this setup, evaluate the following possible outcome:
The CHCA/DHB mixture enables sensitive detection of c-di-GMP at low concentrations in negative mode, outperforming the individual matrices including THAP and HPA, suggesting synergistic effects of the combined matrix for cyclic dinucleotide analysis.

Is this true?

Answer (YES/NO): NO